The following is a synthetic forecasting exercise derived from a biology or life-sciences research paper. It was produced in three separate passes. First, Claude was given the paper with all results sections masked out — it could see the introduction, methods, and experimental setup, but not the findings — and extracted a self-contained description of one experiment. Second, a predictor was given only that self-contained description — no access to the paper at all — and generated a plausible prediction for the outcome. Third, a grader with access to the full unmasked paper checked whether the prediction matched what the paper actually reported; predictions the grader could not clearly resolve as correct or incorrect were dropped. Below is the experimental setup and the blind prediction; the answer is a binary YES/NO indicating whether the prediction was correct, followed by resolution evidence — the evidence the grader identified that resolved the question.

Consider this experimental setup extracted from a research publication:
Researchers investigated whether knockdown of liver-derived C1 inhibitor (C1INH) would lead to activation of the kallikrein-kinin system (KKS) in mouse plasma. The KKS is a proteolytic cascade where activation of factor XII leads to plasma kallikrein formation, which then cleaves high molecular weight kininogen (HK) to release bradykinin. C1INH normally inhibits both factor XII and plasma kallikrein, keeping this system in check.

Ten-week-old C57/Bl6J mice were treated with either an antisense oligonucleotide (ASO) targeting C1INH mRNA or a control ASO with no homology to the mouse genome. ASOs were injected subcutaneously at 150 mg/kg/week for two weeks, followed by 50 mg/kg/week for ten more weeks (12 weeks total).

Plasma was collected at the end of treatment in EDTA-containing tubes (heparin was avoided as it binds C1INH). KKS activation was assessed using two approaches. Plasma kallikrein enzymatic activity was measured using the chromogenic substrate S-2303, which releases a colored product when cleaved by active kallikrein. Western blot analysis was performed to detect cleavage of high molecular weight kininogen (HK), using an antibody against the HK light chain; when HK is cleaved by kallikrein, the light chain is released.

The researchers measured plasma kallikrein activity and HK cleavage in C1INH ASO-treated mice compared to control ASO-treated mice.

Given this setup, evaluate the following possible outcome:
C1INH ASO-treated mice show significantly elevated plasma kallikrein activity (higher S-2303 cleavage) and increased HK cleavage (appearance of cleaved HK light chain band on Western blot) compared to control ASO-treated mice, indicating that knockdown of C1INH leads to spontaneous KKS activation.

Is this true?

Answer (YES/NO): YES